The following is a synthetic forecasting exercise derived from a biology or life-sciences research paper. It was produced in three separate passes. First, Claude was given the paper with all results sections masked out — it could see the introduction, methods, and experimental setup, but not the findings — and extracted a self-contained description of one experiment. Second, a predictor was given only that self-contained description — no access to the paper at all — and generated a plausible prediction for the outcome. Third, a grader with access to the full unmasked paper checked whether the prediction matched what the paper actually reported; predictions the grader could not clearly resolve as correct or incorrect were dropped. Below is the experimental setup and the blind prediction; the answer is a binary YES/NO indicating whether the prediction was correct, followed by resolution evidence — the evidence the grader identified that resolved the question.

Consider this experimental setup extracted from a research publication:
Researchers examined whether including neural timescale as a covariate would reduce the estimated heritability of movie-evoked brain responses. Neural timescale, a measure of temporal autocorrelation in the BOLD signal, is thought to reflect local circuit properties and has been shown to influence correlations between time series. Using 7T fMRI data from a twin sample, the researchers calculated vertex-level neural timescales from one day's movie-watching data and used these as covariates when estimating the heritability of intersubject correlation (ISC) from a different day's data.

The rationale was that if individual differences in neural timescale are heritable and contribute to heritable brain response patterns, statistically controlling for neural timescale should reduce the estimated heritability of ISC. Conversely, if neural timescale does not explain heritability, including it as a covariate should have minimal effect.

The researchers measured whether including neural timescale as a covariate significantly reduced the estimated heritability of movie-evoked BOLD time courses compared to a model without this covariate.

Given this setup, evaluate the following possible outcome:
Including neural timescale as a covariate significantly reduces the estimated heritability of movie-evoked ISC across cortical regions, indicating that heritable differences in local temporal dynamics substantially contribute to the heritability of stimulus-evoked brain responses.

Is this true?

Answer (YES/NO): NO